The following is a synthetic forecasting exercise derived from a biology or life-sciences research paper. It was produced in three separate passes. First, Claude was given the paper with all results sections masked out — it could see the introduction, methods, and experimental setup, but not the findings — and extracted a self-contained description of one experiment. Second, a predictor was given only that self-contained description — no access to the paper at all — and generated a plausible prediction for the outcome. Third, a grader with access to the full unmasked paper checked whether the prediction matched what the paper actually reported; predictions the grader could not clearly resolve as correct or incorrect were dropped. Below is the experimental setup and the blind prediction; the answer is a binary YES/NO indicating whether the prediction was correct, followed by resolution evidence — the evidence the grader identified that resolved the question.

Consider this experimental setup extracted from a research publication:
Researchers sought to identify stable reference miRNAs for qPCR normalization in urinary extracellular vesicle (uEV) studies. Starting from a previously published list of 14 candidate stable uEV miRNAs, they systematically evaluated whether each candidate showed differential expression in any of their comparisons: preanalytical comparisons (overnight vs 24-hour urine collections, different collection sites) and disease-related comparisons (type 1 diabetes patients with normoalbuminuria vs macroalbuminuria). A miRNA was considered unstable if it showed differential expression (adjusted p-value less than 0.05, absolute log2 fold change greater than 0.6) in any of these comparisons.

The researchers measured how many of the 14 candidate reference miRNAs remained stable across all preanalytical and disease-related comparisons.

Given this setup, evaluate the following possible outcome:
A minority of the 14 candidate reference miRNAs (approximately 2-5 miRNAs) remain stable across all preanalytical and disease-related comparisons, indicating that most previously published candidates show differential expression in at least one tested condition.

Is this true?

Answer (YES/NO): NO